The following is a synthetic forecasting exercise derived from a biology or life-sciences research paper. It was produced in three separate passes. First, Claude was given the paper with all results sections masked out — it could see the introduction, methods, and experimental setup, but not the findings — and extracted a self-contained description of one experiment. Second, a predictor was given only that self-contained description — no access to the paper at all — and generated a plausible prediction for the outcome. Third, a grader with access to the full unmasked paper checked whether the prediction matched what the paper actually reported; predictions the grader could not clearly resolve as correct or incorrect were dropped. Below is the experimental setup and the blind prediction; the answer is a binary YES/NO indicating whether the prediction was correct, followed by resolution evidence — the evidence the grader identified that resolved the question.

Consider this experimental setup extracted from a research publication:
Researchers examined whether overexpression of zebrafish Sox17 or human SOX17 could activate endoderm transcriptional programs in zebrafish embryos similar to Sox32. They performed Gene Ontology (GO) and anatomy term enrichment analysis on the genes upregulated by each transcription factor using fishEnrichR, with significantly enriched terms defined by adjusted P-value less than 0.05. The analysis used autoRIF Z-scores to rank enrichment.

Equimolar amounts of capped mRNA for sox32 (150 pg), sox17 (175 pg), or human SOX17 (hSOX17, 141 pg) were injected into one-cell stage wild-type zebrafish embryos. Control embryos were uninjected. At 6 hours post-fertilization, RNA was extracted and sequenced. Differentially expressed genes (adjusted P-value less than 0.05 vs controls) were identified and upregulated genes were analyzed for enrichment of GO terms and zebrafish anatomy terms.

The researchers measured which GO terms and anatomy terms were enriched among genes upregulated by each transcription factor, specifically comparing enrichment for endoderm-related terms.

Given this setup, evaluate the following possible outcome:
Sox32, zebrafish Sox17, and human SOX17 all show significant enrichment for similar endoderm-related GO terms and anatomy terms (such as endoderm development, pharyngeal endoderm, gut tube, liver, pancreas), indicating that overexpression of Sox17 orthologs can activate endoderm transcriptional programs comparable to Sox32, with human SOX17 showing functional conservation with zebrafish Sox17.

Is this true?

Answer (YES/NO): NO